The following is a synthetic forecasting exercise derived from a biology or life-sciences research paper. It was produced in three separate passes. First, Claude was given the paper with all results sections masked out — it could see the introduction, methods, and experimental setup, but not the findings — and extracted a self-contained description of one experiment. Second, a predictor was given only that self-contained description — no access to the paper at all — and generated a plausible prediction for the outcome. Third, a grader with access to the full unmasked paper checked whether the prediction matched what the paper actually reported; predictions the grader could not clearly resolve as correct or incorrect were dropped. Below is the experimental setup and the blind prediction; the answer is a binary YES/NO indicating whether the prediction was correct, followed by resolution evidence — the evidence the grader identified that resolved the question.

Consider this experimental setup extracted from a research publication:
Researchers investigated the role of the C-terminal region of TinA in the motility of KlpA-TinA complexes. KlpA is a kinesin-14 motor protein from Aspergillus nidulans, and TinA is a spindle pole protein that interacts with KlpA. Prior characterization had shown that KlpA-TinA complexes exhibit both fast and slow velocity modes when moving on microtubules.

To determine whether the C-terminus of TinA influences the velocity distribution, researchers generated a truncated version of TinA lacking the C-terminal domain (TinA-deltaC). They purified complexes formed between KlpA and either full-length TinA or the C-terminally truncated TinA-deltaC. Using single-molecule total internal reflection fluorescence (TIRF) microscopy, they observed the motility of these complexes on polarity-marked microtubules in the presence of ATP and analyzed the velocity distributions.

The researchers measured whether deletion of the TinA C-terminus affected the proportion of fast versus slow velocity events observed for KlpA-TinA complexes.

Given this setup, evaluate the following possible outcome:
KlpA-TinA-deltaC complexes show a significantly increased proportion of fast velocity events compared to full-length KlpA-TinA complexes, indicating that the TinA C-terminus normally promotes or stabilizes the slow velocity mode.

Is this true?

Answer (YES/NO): YES